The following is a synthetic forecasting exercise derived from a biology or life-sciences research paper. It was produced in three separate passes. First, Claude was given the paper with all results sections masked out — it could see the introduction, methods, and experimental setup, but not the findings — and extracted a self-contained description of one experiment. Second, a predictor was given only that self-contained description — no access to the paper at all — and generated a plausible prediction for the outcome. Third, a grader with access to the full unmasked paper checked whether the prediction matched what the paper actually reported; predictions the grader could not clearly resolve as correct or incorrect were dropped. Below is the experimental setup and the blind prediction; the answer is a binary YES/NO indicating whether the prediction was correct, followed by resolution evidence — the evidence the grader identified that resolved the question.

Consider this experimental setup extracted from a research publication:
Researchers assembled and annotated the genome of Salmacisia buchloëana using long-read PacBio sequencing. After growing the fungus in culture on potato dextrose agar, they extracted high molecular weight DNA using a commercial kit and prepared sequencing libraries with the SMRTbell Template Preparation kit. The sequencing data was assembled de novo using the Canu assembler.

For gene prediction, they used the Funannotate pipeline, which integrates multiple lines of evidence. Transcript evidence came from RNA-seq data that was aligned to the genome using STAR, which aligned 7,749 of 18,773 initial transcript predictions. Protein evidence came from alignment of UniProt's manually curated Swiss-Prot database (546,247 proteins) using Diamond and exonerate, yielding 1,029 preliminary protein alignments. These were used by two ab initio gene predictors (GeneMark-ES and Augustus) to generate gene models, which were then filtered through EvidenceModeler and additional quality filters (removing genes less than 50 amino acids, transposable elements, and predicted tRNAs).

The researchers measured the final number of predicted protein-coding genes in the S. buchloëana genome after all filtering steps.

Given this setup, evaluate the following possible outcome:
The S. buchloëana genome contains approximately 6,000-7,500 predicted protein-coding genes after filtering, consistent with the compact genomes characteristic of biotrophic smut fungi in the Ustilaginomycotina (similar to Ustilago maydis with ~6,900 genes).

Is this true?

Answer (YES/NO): YES